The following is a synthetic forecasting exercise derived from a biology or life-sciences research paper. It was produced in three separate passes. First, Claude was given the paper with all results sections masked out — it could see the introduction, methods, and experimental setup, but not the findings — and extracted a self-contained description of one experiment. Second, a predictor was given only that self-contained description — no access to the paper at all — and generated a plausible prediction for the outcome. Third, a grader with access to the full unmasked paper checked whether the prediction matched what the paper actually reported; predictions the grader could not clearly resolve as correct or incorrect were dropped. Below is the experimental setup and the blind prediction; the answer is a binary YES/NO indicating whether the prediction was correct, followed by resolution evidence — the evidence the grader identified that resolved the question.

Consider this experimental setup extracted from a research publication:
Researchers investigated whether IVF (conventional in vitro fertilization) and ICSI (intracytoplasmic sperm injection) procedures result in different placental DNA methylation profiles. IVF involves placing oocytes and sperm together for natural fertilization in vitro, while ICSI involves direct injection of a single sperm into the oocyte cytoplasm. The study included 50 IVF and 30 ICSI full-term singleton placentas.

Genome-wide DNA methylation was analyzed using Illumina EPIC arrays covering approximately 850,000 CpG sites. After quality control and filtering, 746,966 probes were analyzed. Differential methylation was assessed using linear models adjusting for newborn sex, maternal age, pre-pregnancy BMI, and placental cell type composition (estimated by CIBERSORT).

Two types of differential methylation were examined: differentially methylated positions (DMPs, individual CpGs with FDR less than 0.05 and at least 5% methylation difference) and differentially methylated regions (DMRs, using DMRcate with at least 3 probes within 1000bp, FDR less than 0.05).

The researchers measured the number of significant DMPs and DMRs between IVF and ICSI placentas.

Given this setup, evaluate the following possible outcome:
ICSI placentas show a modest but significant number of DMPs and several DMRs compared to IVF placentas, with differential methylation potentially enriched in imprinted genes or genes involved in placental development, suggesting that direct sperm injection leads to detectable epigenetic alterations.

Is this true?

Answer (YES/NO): NO